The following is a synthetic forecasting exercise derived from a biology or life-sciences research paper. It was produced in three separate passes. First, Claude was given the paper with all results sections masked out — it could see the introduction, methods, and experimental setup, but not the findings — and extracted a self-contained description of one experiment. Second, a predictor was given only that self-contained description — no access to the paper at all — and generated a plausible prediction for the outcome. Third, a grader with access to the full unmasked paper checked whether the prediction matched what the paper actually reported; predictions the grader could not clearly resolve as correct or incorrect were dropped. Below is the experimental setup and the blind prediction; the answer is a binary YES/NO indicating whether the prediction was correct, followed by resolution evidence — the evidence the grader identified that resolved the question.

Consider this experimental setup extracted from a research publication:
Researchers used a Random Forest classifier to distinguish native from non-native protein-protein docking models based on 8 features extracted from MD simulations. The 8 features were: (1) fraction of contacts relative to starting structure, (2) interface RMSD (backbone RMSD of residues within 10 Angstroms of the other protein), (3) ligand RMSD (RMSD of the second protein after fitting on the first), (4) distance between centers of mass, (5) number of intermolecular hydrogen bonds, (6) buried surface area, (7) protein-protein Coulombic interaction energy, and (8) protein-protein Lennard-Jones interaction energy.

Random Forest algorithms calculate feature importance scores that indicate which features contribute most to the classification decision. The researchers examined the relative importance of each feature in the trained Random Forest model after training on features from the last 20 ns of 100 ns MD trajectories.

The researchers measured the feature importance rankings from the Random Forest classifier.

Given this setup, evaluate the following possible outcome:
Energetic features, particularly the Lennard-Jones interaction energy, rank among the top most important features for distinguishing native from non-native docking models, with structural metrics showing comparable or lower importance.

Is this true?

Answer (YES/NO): NO